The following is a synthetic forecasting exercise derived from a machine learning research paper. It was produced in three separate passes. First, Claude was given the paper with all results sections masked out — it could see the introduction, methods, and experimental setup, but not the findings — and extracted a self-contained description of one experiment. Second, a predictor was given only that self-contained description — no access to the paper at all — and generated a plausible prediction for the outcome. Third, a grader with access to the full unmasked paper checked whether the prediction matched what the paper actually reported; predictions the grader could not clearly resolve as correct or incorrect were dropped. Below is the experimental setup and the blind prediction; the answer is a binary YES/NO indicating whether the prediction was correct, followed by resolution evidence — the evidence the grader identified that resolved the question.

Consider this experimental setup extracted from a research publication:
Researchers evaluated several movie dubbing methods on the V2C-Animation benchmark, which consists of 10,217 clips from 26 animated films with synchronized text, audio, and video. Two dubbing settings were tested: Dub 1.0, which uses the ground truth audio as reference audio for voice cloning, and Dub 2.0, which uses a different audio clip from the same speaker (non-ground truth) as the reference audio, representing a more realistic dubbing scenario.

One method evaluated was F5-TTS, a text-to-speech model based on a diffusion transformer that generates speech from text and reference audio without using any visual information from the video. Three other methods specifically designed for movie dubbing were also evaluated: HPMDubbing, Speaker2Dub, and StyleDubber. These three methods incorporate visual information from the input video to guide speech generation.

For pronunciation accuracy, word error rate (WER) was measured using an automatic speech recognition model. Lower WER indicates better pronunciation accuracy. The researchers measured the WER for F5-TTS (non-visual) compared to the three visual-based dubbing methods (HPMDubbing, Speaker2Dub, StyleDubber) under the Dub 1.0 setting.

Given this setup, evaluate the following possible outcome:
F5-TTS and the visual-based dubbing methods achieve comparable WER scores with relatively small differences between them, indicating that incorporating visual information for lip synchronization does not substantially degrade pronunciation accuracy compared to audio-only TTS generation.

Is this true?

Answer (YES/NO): NO